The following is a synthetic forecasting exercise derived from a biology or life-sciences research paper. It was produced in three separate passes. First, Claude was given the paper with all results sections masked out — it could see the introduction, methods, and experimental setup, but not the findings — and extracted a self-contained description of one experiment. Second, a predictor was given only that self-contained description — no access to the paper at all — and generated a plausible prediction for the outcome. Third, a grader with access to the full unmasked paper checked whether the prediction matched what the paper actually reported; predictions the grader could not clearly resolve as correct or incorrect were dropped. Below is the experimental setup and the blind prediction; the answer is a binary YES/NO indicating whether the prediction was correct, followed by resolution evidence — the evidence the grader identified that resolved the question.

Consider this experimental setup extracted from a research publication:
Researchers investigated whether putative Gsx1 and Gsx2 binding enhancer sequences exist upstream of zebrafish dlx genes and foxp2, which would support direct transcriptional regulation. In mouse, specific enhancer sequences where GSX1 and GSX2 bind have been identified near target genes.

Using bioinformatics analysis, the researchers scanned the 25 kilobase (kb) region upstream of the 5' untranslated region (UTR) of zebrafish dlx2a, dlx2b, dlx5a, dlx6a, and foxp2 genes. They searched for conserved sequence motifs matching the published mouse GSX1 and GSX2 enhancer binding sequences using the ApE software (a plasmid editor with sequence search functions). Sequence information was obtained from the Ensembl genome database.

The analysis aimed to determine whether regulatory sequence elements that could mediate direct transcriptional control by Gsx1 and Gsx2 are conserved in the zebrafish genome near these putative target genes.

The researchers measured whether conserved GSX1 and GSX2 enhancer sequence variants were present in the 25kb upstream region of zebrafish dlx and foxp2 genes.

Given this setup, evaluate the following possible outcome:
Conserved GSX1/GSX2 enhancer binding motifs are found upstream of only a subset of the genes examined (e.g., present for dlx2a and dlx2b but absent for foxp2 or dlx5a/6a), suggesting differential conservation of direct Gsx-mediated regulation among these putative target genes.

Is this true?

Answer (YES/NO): NO